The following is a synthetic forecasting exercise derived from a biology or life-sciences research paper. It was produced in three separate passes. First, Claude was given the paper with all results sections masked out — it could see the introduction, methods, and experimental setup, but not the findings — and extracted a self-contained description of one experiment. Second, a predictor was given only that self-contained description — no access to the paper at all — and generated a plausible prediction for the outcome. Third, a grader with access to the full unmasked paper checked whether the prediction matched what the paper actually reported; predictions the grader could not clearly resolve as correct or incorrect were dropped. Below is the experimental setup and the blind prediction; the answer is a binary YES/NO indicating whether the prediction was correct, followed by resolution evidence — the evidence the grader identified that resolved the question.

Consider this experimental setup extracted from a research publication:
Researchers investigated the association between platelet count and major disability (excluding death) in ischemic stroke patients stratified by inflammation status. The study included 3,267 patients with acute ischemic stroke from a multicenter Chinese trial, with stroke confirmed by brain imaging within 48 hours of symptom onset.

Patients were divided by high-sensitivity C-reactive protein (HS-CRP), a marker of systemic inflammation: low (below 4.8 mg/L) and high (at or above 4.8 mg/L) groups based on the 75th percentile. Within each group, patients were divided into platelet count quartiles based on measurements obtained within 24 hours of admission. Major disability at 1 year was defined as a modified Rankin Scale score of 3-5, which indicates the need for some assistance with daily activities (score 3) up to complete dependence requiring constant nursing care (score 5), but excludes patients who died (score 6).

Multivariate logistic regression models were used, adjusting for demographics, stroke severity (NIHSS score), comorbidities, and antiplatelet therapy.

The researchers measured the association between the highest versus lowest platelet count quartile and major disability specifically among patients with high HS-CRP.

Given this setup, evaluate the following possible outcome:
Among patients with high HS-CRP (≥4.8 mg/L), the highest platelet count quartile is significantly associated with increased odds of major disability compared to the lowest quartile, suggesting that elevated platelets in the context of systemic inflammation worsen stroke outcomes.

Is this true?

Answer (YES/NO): YES